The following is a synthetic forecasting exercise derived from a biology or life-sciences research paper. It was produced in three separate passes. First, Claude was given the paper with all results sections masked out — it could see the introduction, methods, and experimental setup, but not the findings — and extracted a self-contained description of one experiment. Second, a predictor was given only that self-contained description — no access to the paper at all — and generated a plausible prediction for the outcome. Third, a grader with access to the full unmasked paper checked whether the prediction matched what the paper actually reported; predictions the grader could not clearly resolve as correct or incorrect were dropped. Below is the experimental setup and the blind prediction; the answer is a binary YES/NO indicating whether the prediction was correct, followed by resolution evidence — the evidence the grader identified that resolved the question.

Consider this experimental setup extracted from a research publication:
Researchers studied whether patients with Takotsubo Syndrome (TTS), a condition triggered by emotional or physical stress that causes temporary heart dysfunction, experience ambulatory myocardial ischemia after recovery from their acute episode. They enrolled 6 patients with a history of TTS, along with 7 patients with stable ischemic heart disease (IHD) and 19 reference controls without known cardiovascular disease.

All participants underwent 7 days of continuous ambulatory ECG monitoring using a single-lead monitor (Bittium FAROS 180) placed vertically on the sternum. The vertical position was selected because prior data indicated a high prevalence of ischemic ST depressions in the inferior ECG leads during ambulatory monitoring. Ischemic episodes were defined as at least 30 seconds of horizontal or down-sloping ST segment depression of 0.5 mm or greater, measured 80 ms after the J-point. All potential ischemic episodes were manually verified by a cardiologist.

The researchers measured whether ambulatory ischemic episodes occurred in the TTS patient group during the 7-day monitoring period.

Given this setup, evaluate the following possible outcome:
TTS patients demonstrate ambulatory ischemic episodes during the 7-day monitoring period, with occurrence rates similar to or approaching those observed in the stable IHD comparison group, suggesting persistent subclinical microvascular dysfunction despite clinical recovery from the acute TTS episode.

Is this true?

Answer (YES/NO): NO